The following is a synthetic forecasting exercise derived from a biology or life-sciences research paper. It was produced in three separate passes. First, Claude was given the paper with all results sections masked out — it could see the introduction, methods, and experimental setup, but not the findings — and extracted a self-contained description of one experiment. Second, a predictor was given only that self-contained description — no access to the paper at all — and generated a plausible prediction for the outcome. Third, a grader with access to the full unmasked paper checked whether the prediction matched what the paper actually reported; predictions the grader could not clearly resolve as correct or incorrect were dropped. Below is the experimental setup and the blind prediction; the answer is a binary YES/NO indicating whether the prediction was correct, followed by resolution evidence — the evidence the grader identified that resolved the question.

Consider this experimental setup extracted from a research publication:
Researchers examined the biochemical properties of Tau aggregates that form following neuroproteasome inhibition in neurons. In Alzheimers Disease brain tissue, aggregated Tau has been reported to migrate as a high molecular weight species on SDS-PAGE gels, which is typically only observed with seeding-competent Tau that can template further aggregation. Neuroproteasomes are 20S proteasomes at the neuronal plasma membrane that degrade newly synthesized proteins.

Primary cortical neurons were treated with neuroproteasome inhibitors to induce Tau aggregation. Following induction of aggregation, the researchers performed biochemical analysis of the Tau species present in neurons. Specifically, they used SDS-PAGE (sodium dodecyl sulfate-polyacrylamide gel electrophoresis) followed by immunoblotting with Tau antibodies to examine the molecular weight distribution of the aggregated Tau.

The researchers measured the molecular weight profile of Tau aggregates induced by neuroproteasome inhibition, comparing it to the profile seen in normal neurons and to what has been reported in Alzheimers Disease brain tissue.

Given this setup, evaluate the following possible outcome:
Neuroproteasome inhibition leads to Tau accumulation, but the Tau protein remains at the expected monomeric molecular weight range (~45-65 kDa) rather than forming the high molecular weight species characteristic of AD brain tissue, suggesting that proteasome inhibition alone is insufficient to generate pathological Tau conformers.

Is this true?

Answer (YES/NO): NO